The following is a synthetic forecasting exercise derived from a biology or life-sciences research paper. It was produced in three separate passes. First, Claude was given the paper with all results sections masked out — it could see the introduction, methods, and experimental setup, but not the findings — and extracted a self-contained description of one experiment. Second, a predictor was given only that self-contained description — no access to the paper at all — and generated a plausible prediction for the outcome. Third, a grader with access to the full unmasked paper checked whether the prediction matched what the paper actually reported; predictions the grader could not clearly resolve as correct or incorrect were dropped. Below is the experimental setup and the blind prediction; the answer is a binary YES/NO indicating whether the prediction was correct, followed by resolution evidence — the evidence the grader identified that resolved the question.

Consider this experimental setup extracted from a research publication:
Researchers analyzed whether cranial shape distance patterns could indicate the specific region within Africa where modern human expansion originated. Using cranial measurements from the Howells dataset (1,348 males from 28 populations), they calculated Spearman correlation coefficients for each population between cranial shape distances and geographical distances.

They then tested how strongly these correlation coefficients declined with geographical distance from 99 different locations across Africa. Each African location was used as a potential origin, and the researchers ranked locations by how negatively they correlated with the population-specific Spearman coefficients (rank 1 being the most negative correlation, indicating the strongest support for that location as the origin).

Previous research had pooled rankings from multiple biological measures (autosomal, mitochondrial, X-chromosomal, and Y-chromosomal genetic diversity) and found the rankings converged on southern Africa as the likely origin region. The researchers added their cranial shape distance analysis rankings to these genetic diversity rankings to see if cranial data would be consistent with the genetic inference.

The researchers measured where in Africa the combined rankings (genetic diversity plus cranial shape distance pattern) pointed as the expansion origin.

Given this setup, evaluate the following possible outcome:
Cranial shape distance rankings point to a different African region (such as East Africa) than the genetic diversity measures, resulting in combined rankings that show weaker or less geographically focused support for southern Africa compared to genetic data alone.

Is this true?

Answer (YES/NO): NO